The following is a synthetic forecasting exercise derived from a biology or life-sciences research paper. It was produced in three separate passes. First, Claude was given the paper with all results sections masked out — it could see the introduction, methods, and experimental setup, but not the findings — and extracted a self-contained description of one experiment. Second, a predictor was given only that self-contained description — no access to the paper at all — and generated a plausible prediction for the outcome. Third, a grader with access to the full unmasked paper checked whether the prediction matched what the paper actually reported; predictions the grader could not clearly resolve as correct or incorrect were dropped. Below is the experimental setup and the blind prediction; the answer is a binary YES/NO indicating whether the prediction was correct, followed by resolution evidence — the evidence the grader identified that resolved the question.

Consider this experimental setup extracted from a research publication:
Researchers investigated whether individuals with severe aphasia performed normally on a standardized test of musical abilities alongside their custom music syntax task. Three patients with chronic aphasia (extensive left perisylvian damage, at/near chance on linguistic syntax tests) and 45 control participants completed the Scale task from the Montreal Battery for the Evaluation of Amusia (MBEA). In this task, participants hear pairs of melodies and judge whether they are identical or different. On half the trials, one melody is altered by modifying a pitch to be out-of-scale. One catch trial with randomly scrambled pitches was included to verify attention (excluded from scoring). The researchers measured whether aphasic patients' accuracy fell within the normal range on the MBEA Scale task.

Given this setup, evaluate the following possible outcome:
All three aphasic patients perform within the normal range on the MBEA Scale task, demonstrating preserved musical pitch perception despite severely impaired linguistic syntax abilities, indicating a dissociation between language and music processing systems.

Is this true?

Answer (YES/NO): YES